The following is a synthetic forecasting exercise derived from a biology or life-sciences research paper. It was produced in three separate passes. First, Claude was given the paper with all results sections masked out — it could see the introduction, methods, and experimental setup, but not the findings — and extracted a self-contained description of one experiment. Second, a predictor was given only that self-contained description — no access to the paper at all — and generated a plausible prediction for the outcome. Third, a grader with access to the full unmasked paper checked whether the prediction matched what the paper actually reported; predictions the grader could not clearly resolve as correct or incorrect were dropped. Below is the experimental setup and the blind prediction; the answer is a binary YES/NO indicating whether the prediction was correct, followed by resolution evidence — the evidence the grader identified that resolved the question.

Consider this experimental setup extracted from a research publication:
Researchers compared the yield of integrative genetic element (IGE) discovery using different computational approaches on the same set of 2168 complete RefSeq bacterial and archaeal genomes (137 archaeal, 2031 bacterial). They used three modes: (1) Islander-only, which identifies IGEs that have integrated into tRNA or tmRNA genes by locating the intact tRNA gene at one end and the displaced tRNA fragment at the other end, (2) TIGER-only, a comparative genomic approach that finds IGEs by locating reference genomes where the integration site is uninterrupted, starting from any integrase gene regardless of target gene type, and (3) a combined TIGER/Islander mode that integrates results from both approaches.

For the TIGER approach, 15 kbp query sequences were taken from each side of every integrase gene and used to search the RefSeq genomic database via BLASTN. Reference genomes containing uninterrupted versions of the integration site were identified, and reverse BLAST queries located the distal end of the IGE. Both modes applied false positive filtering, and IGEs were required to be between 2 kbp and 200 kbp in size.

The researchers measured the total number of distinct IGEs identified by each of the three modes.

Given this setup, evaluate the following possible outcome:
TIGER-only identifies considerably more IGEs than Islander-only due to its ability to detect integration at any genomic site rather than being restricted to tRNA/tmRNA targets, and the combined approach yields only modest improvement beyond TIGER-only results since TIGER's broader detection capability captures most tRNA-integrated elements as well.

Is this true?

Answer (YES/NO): NO